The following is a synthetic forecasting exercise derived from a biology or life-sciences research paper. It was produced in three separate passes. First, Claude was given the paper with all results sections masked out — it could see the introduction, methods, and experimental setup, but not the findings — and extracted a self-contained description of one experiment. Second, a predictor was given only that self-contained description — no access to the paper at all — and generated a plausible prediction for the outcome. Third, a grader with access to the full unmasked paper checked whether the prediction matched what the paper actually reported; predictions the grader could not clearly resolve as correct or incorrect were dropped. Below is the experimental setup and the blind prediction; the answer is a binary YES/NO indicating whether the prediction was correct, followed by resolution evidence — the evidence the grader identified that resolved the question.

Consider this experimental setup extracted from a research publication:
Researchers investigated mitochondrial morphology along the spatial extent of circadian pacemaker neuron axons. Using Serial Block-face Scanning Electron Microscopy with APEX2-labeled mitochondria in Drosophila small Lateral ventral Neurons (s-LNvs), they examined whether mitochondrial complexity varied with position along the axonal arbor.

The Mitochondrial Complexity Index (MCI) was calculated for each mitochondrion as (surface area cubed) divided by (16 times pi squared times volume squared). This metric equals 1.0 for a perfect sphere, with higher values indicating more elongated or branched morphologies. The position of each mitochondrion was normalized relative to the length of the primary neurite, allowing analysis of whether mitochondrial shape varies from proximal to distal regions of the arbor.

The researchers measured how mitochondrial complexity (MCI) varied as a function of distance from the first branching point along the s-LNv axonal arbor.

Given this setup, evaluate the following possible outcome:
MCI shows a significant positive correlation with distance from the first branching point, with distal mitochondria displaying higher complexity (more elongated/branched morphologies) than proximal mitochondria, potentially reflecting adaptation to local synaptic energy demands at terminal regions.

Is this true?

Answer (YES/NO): NO